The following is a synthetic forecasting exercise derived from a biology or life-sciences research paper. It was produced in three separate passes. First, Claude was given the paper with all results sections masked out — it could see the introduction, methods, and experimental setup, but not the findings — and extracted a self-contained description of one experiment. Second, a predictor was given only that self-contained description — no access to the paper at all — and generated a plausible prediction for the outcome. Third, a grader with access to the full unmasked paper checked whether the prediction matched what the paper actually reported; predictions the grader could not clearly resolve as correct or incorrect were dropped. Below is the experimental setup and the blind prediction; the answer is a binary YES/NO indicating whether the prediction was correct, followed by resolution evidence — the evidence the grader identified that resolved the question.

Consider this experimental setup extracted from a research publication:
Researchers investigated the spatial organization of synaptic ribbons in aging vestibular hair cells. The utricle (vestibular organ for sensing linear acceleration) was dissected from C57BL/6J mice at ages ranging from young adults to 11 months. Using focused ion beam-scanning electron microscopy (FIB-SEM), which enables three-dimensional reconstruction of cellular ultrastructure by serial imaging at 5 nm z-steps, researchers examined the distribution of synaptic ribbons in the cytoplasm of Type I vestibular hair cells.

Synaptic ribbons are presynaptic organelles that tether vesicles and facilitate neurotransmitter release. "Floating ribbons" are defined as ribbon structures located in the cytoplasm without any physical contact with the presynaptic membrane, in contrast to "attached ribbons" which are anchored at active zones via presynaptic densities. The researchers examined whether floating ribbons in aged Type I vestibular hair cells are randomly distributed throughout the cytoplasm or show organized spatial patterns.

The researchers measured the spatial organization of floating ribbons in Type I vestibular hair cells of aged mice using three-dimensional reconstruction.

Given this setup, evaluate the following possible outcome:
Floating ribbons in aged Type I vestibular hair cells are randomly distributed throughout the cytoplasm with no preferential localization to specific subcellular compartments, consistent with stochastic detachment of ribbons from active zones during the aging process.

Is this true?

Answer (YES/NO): NO